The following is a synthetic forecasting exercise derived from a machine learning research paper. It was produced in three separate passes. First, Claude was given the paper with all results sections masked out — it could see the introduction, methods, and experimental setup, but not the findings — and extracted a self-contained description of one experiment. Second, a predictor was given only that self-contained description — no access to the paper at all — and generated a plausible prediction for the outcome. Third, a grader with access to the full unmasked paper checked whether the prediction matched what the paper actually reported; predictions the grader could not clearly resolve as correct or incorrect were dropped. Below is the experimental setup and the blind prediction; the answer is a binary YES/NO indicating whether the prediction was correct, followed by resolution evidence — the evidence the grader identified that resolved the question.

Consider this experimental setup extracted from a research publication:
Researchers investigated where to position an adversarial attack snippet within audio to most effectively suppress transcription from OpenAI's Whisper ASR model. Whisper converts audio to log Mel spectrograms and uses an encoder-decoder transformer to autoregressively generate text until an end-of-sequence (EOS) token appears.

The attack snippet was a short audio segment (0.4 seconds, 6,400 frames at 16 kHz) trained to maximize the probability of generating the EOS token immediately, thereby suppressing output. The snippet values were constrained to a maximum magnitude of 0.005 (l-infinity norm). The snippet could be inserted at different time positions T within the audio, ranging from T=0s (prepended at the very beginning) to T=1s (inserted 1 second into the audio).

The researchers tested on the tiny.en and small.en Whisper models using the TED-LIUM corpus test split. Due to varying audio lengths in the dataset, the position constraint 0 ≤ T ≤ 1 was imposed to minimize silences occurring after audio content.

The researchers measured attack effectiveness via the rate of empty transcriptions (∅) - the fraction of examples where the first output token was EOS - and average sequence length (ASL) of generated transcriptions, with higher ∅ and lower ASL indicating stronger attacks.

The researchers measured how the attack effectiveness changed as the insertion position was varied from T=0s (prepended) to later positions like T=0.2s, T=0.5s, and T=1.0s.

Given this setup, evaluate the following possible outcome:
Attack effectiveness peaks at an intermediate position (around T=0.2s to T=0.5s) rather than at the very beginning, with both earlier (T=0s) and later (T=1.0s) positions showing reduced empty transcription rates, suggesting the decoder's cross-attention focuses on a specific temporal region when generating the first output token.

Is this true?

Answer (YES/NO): NO